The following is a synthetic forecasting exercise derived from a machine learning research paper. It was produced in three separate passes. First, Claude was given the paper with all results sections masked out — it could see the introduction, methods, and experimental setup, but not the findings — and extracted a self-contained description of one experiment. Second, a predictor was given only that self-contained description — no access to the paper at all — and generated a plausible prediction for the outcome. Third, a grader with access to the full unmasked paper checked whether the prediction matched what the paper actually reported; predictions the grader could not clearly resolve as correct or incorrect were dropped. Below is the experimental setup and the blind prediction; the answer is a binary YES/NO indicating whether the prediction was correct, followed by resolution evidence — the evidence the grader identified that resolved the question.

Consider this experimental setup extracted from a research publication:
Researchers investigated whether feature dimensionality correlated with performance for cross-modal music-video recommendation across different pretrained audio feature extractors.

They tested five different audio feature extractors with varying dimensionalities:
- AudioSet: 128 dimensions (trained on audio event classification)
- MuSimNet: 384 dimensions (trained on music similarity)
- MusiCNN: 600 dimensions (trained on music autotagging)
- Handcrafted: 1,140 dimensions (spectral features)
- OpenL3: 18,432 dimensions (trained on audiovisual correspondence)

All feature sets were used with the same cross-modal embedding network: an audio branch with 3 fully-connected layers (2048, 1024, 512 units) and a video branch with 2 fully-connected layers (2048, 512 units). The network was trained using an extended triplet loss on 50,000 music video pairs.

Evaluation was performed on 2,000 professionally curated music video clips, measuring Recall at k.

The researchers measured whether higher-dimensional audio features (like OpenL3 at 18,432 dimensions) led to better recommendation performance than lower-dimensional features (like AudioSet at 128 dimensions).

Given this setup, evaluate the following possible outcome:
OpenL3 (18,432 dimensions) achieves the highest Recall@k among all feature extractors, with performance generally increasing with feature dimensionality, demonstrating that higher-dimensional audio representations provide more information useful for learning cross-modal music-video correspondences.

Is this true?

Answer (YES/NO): NO